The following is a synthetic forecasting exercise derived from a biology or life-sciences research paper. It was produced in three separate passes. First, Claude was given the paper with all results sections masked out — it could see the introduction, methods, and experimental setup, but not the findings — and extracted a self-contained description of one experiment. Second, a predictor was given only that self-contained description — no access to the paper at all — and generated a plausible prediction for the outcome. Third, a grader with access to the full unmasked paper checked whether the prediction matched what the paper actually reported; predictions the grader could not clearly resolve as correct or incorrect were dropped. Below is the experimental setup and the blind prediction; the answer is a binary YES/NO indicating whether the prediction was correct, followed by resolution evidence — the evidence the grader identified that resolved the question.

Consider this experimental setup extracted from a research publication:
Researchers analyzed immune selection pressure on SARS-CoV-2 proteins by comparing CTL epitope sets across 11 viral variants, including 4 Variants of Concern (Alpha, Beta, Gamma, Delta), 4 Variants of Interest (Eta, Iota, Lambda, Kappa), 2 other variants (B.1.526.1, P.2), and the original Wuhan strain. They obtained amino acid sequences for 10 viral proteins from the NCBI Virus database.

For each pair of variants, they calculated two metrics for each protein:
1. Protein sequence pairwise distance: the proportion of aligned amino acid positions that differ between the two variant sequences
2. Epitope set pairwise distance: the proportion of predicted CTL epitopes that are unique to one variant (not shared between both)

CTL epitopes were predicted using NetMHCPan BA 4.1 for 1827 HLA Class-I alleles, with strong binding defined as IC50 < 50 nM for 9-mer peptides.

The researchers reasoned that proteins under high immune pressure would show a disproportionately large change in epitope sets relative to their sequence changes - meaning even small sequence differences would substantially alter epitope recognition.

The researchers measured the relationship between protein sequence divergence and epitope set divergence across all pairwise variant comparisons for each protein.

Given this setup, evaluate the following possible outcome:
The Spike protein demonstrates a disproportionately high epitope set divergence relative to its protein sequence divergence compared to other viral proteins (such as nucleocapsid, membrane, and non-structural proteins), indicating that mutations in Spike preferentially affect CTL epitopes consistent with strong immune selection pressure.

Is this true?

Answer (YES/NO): NO